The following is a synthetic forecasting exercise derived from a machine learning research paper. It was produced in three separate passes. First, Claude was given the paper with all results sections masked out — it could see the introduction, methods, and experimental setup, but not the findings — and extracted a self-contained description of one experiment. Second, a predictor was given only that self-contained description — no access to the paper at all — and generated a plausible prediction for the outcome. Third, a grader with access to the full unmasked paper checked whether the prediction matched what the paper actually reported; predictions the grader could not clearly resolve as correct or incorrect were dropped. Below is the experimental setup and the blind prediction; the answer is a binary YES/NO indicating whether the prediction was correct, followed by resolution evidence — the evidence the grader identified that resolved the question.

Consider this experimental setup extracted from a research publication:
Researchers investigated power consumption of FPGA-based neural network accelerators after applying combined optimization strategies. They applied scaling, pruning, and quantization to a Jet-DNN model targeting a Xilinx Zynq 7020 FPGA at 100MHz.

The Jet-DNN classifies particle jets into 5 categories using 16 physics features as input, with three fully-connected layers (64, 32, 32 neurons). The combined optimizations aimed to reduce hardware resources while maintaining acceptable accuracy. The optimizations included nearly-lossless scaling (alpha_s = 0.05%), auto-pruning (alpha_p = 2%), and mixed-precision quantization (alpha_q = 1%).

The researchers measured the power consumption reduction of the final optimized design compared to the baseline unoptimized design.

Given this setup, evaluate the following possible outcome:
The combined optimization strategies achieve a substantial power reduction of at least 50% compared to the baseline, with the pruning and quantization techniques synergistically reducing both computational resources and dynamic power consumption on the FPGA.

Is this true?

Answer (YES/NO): YES